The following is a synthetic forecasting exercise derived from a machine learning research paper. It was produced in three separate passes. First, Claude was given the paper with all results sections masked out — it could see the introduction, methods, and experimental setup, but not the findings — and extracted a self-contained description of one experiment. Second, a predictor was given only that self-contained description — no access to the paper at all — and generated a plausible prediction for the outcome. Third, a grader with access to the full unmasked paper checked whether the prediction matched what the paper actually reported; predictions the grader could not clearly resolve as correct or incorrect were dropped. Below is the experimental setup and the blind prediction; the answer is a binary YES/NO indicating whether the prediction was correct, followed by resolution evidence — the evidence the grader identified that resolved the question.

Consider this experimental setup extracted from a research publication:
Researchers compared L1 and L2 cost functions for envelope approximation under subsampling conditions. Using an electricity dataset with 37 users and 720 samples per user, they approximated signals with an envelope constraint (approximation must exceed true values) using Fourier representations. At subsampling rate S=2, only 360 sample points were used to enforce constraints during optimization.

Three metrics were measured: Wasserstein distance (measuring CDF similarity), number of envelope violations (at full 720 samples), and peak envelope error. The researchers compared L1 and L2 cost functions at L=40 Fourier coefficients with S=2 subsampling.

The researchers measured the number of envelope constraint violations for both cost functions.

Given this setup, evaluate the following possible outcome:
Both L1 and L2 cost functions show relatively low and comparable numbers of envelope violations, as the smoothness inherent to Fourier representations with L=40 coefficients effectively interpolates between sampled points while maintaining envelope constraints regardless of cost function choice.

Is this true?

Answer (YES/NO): NO